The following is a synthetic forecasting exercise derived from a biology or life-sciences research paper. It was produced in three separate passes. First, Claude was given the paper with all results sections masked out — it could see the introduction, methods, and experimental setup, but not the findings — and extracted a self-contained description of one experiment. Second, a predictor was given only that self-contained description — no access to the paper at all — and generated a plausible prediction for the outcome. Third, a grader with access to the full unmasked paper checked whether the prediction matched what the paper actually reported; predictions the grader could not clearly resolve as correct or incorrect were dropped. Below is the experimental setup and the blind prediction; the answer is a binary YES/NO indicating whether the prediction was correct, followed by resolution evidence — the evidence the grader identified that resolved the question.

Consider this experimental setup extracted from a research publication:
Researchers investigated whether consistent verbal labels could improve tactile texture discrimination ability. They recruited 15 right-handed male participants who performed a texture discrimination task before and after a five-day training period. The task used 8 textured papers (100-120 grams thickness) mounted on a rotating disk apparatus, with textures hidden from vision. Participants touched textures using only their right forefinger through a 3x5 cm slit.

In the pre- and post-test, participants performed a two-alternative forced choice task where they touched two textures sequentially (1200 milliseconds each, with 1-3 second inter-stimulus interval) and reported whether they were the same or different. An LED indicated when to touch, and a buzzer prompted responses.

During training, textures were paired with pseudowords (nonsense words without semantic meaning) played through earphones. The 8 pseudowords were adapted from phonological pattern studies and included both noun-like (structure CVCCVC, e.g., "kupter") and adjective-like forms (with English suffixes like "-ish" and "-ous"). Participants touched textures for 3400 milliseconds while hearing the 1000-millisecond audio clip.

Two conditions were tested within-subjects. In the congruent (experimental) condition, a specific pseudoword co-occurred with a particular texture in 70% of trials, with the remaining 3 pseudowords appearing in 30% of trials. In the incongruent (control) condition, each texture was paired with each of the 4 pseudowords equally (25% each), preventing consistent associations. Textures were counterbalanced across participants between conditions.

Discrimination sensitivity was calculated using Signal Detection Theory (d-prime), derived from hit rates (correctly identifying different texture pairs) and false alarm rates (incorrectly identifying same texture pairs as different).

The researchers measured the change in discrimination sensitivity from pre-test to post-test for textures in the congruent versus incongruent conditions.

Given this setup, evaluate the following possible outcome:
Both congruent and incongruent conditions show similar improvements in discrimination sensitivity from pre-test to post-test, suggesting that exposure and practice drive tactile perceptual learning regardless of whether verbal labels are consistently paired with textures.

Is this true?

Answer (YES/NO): NO